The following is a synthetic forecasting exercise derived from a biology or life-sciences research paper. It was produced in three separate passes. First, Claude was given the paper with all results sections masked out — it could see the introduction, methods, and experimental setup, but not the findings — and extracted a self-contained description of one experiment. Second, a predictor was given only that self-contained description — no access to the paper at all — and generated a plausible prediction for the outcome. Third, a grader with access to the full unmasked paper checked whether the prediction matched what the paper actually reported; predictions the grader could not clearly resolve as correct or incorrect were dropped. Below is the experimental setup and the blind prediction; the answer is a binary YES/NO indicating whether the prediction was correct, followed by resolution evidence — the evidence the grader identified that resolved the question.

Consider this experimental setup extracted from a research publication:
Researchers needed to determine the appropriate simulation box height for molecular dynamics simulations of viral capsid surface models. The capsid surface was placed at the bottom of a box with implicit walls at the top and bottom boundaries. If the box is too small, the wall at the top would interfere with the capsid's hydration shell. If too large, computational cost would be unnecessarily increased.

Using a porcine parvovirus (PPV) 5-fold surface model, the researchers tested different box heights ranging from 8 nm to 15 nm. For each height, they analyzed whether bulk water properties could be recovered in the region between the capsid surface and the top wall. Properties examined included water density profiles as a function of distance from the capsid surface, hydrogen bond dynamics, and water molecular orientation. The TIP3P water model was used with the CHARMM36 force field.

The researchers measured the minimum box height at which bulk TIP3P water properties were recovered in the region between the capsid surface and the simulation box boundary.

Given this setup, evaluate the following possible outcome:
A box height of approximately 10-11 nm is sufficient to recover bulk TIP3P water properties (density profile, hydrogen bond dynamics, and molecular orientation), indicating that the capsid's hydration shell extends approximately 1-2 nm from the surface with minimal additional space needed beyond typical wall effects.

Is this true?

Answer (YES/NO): NO